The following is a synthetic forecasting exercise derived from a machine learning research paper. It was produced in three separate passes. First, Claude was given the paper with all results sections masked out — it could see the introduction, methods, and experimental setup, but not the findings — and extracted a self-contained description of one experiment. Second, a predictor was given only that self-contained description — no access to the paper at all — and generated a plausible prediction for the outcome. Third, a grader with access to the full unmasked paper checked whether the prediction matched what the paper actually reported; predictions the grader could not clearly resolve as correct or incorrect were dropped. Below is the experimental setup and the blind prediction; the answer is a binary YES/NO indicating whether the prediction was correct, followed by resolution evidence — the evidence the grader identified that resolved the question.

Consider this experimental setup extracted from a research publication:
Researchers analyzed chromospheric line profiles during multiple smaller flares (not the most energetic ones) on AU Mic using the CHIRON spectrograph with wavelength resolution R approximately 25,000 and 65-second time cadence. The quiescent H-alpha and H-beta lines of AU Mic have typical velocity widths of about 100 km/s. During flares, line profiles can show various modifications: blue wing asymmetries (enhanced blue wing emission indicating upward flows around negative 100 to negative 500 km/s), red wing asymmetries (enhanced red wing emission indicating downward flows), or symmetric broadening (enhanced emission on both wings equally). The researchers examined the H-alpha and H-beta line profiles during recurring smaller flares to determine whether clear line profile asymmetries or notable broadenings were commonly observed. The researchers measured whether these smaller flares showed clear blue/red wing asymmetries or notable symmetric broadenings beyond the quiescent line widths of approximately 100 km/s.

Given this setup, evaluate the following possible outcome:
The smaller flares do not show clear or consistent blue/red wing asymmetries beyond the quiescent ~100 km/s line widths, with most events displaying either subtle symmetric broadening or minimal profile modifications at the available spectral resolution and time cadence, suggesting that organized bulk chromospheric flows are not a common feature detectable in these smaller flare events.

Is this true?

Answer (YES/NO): YES